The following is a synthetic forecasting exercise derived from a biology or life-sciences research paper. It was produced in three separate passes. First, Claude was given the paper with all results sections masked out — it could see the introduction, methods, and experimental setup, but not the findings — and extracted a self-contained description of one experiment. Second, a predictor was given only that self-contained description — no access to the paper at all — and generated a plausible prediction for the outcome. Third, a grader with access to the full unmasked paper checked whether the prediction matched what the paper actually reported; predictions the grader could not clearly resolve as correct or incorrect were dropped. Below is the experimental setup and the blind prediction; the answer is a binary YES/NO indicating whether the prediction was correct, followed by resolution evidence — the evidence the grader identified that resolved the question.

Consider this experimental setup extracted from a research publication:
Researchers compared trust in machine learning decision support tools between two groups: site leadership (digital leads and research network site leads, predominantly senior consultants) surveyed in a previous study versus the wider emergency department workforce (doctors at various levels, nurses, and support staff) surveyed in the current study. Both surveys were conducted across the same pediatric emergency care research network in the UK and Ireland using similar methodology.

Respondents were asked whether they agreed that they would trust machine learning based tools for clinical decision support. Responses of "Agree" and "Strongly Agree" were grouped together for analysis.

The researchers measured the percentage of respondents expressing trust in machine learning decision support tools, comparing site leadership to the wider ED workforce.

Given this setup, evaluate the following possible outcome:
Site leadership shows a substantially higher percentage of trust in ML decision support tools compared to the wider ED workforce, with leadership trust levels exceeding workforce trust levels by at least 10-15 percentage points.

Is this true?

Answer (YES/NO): YES